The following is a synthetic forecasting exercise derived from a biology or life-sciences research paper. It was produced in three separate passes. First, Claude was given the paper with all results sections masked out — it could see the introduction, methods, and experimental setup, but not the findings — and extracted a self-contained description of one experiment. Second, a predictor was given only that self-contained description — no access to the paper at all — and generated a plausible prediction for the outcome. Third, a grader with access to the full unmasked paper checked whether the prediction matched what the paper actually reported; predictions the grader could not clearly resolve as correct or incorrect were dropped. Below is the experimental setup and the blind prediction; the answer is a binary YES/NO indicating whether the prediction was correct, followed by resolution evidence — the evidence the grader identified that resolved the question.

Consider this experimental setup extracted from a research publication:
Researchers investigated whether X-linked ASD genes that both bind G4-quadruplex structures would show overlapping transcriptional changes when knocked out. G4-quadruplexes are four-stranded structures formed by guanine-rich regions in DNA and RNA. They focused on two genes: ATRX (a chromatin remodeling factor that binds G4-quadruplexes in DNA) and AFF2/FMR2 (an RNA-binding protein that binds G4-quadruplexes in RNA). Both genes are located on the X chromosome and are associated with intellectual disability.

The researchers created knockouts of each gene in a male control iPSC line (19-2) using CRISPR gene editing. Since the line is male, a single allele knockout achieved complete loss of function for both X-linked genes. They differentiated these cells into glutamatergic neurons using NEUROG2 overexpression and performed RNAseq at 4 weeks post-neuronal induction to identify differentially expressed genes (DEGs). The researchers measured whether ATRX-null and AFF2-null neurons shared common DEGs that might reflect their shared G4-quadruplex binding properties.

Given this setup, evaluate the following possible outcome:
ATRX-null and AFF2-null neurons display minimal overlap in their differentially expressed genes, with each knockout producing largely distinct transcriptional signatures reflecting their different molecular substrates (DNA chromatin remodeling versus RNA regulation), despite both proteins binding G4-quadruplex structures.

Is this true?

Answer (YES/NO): NO